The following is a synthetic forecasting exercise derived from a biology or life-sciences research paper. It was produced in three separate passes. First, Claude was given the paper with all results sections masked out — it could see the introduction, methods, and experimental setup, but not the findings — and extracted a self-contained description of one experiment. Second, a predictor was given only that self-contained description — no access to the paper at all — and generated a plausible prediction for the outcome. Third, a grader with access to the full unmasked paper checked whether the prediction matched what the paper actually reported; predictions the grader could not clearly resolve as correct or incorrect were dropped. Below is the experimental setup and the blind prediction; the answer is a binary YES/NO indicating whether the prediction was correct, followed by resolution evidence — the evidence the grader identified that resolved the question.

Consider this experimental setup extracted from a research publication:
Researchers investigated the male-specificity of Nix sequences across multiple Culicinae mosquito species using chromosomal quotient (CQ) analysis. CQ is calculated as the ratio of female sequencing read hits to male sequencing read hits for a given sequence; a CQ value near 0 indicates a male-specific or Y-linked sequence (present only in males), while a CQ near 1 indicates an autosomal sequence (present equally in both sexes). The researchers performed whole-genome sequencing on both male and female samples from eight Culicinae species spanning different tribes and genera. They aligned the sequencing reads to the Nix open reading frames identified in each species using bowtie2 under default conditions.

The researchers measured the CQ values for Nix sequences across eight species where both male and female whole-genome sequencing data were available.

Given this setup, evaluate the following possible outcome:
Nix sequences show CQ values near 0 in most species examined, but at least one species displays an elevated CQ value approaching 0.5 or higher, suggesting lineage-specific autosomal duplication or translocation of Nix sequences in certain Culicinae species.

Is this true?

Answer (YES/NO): YES